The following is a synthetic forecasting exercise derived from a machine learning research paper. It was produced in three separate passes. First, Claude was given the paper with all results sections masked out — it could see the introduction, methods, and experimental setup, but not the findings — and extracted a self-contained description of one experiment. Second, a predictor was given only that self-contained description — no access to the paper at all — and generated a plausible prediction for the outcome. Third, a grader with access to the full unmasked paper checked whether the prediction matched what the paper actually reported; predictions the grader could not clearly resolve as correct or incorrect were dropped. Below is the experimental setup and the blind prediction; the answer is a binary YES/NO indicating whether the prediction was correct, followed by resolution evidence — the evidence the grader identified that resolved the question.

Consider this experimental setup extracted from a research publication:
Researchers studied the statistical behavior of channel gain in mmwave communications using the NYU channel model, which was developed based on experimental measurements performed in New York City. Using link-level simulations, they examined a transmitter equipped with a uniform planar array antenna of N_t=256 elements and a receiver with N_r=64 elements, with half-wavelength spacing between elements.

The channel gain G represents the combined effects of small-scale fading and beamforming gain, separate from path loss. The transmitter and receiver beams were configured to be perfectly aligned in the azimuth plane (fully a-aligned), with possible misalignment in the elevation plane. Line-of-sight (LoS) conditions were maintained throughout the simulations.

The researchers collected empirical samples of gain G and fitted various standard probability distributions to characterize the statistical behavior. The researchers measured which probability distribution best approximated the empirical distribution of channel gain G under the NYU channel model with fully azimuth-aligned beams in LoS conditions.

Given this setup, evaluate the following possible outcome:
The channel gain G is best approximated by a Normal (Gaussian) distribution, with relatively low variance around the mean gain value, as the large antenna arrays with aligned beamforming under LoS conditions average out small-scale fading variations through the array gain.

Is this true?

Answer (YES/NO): NO